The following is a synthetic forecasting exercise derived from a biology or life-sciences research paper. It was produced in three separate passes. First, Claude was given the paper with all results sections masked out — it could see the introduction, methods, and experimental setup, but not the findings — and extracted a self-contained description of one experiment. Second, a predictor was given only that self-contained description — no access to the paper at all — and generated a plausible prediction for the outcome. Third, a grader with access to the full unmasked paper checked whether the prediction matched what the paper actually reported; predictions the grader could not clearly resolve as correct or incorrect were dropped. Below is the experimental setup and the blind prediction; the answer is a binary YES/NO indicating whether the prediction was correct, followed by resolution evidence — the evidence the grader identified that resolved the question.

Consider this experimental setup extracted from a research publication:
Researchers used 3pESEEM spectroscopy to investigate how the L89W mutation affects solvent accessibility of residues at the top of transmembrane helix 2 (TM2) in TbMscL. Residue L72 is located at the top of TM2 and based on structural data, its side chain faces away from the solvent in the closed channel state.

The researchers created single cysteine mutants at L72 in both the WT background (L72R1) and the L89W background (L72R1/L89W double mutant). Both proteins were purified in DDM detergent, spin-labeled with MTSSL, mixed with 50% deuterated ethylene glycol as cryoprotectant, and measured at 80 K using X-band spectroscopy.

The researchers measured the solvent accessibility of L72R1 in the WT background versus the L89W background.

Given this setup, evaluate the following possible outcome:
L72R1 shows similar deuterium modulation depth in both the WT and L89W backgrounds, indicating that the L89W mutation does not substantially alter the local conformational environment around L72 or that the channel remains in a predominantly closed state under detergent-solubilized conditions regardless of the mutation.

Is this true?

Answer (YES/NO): NO